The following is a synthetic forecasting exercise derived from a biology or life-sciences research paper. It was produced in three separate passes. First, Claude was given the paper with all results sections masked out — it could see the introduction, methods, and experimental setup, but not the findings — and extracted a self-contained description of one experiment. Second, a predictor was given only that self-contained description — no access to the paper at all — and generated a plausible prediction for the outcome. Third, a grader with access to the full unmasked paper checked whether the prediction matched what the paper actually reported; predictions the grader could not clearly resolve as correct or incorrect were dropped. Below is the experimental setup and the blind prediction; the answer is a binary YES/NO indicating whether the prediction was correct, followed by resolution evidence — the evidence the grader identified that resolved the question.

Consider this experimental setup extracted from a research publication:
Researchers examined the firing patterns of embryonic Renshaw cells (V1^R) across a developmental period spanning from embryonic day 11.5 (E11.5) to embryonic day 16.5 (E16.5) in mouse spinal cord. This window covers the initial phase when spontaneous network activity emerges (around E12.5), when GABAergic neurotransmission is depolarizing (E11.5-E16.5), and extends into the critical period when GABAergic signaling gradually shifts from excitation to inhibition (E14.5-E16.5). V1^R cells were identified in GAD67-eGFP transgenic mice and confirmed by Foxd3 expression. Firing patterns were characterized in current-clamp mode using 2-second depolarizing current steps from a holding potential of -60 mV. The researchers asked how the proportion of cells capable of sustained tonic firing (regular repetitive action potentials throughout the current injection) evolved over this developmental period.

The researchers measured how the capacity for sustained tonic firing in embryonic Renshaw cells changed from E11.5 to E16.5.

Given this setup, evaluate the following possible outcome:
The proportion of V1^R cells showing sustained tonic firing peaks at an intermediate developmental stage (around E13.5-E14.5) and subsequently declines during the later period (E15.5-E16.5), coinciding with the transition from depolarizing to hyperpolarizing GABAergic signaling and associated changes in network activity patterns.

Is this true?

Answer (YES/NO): NO